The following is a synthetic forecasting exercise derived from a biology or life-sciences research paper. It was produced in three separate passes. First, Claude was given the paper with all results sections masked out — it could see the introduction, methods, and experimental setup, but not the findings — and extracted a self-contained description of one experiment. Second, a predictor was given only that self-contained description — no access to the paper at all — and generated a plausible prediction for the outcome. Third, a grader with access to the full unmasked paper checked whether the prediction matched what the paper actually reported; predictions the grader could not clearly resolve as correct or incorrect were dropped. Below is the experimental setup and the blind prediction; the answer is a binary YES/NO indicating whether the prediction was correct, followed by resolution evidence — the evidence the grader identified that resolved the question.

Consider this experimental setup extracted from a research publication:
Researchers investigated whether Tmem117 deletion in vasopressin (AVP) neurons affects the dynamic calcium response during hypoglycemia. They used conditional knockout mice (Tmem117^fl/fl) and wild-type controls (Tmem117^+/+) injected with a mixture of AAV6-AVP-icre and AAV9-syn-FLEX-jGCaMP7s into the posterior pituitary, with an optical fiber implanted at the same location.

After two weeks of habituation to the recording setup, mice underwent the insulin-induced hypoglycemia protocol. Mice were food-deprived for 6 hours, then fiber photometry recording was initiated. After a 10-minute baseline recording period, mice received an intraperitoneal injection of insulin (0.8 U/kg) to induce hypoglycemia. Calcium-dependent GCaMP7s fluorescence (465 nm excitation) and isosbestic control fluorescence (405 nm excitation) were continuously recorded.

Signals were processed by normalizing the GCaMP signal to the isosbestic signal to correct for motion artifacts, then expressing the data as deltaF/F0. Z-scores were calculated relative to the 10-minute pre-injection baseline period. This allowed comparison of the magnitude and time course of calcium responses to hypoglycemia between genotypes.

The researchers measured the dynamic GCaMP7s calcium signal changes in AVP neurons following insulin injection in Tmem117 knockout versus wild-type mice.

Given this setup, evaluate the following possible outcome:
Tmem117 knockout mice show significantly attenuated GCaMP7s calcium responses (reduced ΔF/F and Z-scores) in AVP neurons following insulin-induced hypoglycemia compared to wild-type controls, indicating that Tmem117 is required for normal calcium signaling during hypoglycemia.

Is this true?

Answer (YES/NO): NO